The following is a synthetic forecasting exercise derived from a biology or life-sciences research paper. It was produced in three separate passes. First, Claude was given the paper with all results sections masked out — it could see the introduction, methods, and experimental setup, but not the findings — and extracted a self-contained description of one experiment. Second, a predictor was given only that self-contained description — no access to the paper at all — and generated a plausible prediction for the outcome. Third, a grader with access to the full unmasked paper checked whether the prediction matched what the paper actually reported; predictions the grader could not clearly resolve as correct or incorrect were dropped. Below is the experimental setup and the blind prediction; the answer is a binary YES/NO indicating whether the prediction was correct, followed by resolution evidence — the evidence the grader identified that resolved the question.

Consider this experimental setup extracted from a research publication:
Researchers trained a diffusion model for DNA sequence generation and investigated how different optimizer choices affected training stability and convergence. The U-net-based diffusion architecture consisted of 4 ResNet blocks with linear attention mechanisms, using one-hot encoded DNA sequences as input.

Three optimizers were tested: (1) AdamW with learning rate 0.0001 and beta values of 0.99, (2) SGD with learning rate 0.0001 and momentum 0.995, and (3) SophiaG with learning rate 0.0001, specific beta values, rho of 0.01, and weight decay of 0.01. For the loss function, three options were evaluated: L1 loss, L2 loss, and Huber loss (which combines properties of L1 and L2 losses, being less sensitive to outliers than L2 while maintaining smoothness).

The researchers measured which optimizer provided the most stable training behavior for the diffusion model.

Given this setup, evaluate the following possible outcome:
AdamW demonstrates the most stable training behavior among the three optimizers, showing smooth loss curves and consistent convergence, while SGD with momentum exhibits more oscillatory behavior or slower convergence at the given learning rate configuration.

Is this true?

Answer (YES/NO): YES